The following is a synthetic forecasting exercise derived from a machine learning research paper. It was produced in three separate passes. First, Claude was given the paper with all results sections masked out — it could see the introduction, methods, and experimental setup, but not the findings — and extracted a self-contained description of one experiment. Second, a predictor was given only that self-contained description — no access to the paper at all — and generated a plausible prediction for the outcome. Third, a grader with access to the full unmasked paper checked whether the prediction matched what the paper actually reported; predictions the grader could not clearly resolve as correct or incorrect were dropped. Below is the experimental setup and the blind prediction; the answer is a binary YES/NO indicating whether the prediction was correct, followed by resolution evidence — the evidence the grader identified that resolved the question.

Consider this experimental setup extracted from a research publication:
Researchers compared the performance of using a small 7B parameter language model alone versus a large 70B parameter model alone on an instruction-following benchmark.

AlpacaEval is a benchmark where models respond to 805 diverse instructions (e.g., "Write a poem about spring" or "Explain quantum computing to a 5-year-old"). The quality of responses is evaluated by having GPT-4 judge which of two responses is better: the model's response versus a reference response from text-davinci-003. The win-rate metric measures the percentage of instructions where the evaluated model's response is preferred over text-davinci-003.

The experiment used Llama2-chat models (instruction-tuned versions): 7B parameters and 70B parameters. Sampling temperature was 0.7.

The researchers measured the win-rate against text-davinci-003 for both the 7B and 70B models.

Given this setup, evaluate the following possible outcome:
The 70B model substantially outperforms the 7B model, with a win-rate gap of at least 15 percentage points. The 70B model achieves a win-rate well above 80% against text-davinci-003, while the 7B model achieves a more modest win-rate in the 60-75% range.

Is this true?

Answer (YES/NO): NO